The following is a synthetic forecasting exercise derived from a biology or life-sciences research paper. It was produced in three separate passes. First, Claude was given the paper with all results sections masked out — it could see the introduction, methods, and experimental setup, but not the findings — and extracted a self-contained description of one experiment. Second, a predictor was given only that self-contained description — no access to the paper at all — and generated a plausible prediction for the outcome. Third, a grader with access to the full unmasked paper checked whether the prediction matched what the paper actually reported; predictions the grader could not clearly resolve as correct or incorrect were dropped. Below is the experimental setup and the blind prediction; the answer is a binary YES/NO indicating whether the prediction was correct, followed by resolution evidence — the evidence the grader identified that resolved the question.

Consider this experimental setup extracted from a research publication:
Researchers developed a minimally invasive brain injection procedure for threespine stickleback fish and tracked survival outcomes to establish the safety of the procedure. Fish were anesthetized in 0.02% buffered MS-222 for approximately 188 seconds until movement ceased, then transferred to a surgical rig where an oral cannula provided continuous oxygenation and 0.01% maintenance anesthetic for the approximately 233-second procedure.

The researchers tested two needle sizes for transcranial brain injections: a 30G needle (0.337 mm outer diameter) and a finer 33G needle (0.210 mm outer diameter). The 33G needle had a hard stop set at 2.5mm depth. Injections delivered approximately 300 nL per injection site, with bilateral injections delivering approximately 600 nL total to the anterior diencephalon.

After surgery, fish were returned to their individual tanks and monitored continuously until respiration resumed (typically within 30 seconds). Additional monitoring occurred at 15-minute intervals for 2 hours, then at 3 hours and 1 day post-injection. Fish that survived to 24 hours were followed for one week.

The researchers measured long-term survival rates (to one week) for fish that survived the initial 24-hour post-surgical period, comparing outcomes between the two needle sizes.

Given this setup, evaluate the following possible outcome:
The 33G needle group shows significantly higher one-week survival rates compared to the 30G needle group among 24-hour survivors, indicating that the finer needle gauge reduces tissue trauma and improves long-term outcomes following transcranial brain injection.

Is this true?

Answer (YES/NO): NO